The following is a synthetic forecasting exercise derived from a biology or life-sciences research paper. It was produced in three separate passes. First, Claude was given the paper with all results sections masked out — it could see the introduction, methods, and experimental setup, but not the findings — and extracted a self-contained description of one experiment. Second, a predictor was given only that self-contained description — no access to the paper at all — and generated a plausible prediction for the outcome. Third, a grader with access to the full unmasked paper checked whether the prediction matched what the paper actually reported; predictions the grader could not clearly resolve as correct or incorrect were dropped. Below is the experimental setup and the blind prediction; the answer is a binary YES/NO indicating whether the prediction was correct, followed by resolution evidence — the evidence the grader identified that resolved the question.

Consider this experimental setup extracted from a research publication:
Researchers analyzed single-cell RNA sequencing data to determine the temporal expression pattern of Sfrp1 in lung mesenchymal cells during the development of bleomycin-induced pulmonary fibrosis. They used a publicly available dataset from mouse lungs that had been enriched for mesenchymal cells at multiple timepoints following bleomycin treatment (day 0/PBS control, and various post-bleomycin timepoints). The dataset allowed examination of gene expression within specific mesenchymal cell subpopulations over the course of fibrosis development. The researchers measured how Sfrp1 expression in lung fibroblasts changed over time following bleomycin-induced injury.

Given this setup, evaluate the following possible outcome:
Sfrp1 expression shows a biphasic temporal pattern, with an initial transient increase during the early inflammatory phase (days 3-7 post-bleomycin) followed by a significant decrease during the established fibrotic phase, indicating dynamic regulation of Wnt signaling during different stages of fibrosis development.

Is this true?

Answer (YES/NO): NO